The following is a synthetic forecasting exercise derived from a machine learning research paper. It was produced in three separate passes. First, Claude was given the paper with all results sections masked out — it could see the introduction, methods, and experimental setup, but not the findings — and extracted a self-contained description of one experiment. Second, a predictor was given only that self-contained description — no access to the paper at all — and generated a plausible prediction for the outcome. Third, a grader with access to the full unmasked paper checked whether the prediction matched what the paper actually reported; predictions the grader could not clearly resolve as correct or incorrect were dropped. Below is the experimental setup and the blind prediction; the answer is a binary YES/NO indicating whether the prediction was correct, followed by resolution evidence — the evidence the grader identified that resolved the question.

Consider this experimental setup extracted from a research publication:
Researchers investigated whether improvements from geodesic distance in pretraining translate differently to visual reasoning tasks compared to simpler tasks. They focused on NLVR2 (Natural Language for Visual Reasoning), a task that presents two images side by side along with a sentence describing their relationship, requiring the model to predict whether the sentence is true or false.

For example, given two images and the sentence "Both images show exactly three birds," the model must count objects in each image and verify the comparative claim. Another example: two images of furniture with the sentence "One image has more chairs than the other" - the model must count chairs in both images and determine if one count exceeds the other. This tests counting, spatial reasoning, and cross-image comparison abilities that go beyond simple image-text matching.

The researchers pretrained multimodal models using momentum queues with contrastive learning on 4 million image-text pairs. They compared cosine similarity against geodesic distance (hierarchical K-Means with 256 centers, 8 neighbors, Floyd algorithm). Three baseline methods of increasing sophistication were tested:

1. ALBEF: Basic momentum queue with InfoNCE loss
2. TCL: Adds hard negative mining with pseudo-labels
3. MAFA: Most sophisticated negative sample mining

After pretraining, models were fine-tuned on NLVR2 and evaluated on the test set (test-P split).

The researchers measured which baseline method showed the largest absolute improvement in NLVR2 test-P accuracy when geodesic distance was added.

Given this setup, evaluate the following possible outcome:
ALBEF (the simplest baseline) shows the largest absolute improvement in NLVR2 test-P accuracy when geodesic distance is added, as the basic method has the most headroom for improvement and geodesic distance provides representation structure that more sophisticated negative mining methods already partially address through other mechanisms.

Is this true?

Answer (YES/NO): NO